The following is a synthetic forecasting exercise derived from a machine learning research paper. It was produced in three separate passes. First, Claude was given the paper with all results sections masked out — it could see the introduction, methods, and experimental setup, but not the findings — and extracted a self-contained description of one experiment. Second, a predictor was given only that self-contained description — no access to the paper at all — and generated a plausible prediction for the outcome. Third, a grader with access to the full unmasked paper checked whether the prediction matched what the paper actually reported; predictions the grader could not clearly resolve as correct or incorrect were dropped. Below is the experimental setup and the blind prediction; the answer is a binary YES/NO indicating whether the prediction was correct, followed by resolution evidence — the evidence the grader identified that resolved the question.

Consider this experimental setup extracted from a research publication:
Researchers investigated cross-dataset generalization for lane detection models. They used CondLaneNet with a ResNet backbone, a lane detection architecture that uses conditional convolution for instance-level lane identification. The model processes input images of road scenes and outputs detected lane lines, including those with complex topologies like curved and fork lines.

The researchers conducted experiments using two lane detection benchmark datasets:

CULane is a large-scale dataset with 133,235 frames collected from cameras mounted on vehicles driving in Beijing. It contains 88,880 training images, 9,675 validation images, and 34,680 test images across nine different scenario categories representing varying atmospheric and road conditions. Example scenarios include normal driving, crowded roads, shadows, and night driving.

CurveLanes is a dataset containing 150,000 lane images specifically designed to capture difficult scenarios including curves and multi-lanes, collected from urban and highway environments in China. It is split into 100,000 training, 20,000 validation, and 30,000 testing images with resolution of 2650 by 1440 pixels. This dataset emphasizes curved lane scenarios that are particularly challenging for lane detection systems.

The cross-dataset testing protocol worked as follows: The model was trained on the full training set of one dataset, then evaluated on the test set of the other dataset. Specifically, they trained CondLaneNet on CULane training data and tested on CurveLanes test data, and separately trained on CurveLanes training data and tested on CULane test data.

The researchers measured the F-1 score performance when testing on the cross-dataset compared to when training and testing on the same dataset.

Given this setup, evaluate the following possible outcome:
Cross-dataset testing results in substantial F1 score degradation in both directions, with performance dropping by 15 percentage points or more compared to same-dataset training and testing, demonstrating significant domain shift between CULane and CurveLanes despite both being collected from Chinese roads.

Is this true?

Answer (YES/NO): YES